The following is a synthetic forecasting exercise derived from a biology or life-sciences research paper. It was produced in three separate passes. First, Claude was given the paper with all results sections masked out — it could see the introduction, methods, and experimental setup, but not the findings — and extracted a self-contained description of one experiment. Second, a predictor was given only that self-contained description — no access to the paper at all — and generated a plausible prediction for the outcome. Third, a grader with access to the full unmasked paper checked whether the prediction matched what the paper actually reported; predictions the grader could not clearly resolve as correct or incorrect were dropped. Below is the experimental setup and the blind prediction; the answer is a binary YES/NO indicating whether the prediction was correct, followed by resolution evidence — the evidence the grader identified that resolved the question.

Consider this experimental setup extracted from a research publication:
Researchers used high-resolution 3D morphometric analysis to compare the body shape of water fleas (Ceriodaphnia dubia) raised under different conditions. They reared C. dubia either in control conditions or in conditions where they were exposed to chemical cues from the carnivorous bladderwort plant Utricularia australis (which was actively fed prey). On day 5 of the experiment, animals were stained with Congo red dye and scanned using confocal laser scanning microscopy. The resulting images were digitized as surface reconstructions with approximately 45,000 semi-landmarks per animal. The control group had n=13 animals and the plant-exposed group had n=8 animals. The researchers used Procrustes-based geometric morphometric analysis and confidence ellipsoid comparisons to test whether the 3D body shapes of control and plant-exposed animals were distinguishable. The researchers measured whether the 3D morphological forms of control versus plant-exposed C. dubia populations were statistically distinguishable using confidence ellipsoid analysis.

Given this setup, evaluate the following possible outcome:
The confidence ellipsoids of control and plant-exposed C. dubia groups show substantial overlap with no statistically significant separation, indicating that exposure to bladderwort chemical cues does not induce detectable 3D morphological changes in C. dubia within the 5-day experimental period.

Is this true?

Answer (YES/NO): NO